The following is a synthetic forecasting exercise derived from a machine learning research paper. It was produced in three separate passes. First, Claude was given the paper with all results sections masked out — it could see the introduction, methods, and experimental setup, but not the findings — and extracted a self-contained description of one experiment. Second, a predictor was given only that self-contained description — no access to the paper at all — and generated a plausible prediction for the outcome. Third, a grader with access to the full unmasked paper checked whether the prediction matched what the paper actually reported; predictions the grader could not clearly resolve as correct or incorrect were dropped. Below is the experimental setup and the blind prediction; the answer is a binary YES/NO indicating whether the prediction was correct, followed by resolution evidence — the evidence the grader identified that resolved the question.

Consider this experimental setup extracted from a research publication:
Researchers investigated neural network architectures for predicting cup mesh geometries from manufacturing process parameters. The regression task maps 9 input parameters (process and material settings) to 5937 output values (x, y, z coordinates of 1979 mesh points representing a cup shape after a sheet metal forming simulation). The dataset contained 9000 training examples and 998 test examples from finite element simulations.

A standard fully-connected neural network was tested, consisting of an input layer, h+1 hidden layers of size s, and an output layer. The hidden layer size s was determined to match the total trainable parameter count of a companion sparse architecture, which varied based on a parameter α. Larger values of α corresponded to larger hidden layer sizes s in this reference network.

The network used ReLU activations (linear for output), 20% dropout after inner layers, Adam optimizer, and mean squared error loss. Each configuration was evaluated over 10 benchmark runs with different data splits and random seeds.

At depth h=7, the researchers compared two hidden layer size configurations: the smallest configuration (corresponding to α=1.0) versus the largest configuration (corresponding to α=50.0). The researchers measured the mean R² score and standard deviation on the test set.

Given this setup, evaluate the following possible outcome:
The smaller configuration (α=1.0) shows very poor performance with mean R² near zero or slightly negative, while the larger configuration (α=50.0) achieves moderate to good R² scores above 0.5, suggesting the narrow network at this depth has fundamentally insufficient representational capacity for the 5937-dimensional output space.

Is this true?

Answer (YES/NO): NO